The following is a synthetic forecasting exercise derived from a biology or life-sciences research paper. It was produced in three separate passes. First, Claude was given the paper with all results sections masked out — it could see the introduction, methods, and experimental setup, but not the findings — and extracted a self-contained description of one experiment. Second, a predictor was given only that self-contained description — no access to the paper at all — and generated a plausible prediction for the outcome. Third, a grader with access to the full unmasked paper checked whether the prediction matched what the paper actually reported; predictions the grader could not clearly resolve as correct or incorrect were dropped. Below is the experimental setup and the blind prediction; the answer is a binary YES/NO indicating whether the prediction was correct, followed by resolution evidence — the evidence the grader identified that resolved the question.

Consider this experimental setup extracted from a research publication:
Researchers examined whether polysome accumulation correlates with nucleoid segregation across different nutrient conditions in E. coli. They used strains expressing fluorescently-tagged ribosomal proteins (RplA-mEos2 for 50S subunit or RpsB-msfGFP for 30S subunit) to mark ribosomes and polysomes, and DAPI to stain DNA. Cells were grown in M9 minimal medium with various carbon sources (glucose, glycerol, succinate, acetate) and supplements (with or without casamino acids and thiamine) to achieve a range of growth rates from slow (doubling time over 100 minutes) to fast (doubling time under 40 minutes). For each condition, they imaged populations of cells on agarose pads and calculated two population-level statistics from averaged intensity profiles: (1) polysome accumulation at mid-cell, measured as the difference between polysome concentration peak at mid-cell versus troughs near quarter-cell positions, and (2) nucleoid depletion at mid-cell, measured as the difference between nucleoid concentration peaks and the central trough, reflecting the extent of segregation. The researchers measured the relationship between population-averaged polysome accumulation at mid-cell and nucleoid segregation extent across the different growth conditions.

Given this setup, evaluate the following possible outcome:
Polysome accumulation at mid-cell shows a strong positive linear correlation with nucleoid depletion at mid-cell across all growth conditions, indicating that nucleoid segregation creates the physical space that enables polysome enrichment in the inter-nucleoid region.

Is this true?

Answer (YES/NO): NO